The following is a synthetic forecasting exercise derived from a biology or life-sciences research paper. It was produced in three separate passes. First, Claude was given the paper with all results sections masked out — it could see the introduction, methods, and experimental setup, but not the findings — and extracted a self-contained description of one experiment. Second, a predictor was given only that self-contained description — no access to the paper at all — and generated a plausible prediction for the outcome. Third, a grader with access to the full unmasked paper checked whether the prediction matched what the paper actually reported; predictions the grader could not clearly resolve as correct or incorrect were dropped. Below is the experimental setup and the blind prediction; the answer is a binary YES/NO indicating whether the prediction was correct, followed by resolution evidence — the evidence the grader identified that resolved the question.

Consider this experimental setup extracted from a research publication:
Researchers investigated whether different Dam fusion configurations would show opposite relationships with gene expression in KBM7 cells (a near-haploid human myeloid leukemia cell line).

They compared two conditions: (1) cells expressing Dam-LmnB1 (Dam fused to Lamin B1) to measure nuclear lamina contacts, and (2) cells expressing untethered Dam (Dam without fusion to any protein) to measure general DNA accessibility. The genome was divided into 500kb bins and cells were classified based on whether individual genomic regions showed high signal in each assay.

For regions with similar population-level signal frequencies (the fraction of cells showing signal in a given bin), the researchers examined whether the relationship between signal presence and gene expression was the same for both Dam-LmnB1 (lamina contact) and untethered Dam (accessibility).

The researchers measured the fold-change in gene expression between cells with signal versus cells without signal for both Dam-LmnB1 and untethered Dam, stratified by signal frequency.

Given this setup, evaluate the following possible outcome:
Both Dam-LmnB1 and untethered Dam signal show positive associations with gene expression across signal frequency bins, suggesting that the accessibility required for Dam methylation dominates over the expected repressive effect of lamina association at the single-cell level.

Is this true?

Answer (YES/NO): NO